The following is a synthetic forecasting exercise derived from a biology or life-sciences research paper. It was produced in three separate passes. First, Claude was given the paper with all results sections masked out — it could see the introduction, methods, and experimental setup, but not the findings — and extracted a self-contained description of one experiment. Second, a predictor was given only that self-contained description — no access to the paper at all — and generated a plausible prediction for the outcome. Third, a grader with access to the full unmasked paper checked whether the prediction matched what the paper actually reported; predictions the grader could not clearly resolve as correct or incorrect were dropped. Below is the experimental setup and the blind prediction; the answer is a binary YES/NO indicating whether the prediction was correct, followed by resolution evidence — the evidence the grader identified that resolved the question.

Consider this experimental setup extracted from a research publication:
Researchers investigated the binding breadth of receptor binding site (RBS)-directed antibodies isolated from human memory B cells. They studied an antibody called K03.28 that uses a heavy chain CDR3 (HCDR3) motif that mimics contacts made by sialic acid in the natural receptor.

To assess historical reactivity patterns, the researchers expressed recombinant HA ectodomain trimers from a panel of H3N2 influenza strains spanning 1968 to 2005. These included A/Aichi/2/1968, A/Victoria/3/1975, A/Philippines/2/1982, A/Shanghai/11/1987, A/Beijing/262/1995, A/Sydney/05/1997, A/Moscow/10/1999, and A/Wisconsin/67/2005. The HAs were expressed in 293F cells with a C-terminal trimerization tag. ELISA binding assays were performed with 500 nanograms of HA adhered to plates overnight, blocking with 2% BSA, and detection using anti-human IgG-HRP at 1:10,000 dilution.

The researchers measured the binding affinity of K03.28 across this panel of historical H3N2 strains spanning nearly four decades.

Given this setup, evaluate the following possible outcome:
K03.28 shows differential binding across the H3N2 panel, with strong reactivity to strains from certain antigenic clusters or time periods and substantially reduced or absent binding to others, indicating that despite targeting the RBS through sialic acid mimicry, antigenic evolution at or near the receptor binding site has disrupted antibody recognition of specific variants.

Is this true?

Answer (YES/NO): YES